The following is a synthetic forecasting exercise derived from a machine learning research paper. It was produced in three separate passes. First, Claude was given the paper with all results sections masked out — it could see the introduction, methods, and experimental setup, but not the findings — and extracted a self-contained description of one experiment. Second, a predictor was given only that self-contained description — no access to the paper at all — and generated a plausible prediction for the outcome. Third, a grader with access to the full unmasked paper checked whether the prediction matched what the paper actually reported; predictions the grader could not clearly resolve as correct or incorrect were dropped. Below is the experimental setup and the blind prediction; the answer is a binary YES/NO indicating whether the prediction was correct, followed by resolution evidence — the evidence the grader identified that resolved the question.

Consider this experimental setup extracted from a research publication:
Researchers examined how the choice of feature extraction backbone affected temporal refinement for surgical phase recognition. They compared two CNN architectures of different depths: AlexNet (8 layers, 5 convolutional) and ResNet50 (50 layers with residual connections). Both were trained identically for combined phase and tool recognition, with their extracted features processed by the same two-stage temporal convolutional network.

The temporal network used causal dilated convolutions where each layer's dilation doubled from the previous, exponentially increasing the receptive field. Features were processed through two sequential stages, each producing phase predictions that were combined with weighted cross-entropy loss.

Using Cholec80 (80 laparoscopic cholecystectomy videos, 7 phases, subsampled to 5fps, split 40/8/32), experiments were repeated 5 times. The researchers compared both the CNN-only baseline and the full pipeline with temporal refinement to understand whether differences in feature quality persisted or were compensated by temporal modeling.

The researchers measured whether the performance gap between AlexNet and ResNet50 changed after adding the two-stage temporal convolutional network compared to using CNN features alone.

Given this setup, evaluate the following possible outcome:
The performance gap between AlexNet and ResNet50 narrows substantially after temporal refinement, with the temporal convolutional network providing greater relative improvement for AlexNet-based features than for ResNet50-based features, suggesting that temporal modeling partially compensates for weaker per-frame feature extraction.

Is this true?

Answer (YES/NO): YES